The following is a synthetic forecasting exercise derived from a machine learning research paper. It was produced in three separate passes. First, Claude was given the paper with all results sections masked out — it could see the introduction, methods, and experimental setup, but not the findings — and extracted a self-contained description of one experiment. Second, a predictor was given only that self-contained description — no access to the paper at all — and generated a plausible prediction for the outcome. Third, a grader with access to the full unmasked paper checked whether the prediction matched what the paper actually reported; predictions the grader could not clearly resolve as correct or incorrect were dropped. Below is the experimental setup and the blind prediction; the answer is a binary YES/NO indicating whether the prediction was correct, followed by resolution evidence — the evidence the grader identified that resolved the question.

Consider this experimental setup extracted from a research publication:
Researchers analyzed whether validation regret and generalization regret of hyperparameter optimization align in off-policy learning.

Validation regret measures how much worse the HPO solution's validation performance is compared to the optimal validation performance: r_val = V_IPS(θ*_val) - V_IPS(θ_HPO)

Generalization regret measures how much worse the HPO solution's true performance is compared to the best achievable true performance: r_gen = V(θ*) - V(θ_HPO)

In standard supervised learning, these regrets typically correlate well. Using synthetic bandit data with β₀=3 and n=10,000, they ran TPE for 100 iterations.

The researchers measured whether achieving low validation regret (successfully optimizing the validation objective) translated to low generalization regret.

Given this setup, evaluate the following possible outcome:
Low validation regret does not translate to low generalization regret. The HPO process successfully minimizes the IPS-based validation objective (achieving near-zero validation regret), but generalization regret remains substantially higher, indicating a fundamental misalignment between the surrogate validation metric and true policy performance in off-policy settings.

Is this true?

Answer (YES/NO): YES